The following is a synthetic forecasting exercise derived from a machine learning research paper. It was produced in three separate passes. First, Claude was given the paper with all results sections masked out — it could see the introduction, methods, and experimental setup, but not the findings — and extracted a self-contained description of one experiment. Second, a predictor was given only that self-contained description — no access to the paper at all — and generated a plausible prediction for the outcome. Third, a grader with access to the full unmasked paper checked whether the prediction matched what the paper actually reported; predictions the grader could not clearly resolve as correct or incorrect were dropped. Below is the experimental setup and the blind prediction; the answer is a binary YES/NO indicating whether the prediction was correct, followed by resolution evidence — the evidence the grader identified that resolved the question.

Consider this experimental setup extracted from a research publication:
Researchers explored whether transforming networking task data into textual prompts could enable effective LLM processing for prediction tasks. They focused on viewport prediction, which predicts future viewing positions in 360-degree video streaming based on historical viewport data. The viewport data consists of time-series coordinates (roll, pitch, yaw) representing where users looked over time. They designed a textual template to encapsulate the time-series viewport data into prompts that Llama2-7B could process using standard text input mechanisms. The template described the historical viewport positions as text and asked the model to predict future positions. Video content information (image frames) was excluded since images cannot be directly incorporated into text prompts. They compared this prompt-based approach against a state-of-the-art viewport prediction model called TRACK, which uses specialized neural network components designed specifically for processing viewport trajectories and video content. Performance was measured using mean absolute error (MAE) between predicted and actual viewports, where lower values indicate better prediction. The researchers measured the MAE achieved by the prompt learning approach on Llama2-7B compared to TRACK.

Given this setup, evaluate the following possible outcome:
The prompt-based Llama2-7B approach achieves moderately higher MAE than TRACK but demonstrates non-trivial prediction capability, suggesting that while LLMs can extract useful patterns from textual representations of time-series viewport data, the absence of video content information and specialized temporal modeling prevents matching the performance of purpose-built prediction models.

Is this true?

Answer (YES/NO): NO